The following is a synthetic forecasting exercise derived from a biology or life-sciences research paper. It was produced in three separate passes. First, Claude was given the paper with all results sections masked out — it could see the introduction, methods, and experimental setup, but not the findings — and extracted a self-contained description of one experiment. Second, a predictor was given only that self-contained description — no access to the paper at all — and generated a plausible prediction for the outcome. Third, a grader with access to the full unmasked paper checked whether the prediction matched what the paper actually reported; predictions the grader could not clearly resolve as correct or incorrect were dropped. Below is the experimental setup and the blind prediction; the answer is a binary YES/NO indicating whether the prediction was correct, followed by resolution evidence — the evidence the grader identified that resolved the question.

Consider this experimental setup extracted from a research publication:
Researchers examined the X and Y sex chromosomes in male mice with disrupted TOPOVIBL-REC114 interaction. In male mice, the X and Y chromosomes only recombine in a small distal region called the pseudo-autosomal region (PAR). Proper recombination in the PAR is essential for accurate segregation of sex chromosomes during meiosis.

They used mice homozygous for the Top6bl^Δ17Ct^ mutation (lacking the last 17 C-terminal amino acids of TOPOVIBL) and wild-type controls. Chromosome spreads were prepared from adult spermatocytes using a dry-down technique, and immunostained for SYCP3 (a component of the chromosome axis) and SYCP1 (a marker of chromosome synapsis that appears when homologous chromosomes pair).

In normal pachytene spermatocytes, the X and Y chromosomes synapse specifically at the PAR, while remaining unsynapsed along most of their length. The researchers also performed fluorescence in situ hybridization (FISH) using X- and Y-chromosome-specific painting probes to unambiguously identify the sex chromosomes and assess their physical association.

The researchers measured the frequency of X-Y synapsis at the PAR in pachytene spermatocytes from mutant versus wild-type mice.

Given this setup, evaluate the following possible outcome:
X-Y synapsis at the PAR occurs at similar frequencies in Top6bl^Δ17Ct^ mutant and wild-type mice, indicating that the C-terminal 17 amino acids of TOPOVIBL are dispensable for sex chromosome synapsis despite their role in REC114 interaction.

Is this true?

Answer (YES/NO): NO